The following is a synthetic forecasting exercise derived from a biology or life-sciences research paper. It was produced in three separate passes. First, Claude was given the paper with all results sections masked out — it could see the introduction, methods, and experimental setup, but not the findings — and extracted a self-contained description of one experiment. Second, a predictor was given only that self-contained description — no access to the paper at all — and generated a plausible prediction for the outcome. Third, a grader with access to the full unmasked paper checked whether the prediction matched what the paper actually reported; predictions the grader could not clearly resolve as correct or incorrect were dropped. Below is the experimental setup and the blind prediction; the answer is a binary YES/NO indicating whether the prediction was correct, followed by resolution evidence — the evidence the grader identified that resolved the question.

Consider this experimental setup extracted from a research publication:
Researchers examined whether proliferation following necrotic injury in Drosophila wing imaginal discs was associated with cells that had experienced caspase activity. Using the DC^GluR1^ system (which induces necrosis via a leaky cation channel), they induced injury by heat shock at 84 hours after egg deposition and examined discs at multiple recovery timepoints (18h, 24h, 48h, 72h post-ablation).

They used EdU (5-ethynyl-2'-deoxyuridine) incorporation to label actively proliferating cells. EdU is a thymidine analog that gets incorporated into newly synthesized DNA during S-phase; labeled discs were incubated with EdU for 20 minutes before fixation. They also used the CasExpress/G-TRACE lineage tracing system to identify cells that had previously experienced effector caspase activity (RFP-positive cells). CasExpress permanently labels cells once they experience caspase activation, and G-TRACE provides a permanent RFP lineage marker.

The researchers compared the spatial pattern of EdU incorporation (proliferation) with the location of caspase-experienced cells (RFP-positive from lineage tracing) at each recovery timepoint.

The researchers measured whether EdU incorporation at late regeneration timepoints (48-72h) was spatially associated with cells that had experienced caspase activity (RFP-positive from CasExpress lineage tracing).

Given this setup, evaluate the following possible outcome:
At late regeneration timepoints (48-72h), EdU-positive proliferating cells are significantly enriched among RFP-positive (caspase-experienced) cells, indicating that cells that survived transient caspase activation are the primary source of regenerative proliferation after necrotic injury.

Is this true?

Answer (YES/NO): NO